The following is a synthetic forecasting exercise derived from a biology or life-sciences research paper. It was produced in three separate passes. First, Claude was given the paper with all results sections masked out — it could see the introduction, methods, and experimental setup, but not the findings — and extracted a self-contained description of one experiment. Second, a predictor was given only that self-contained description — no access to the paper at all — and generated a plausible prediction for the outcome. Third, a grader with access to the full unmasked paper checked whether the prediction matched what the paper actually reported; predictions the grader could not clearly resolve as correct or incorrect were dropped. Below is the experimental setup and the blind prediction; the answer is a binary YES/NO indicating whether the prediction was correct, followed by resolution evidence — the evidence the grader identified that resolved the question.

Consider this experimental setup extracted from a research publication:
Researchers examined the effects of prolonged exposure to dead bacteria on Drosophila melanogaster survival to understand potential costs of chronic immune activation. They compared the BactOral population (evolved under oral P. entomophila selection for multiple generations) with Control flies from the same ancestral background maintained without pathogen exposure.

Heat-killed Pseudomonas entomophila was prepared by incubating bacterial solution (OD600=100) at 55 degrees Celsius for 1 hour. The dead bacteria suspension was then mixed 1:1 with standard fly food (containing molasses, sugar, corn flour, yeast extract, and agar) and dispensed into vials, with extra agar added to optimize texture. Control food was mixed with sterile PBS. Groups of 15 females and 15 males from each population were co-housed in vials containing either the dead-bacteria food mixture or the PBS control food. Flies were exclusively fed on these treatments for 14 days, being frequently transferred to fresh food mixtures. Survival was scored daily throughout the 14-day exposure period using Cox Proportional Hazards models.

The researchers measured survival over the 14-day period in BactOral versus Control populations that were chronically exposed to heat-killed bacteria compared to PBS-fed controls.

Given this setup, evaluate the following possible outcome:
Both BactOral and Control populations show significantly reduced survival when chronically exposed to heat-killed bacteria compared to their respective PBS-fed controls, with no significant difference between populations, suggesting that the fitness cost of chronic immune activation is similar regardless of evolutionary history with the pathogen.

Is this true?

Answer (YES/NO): NO